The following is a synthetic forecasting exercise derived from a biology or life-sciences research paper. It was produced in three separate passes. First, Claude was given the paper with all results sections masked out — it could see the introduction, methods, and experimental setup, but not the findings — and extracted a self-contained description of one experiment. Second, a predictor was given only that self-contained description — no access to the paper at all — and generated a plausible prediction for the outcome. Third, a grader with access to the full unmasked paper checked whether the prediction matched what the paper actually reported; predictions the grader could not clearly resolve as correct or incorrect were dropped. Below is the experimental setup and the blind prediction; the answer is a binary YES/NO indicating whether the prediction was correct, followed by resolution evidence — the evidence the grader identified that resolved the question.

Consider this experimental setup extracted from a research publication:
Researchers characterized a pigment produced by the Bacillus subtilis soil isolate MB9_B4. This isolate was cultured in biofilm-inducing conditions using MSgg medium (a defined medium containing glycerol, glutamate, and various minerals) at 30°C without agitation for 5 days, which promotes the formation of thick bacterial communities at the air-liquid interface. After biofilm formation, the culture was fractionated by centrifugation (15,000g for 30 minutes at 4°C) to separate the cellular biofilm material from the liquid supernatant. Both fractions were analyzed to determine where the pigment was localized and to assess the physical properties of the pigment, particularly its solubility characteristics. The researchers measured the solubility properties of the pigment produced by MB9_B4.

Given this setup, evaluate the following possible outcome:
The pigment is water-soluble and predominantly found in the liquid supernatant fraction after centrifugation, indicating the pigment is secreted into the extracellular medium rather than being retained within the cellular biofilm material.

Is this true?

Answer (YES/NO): YES